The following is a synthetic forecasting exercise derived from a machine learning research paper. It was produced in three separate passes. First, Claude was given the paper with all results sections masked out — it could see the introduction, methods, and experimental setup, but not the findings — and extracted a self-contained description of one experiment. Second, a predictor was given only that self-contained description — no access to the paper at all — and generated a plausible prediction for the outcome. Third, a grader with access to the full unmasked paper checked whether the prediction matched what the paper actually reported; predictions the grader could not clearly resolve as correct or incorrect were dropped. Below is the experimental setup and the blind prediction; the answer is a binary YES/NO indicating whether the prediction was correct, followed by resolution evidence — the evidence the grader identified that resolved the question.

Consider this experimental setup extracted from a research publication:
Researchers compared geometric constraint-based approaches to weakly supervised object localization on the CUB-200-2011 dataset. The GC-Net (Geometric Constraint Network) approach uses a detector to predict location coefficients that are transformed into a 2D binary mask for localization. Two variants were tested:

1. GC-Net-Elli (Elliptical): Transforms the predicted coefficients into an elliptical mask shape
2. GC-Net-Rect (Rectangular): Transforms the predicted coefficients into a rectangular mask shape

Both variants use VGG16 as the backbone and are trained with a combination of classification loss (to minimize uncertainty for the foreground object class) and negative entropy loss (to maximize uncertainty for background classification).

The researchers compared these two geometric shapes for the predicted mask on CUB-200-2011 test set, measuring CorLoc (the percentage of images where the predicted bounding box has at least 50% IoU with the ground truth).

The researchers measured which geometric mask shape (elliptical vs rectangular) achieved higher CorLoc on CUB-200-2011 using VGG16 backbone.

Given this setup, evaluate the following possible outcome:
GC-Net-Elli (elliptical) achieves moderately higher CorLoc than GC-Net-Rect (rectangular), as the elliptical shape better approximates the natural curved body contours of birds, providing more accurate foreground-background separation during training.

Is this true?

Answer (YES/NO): NO